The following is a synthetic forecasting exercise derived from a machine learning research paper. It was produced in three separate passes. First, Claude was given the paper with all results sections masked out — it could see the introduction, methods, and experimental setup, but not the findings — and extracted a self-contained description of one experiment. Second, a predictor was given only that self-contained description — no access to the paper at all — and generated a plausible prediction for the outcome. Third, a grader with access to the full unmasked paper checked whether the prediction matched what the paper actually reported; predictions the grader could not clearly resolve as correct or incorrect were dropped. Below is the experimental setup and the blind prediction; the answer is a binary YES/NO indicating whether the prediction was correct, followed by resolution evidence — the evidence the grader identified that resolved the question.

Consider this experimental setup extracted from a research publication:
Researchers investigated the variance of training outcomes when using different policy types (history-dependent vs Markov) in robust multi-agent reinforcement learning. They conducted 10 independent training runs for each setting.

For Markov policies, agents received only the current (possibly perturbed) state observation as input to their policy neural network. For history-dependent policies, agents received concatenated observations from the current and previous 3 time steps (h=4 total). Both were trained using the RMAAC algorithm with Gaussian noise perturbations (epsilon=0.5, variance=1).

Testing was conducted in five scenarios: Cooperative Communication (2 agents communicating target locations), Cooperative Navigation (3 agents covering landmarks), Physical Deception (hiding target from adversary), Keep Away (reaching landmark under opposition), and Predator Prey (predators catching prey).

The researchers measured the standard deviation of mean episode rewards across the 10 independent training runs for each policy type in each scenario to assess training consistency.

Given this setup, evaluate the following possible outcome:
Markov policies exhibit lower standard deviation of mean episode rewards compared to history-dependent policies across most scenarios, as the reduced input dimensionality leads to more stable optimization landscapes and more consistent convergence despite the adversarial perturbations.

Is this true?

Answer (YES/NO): NO